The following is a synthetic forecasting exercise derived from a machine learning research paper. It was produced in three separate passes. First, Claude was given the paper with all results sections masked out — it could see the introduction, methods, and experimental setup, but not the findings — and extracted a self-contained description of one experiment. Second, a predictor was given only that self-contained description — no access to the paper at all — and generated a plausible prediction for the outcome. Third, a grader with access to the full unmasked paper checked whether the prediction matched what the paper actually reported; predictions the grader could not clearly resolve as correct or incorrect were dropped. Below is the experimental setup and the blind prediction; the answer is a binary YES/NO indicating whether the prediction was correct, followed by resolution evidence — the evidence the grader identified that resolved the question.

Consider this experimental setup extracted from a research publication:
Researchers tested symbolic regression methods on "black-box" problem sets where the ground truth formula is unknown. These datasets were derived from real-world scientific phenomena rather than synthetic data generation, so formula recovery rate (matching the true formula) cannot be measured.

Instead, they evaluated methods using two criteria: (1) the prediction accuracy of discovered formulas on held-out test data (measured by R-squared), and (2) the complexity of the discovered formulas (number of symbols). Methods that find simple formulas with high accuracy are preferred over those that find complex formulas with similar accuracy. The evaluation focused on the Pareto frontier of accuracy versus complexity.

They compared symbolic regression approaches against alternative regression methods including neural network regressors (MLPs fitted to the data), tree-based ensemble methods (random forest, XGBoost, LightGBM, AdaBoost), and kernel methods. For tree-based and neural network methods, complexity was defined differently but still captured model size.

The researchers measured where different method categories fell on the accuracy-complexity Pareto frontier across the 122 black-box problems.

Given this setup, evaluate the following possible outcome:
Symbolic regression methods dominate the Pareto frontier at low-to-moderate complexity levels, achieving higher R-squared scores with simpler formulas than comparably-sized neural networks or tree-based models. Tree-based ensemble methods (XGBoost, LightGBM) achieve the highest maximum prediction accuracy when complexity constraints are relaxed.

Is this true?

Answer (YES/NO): NO